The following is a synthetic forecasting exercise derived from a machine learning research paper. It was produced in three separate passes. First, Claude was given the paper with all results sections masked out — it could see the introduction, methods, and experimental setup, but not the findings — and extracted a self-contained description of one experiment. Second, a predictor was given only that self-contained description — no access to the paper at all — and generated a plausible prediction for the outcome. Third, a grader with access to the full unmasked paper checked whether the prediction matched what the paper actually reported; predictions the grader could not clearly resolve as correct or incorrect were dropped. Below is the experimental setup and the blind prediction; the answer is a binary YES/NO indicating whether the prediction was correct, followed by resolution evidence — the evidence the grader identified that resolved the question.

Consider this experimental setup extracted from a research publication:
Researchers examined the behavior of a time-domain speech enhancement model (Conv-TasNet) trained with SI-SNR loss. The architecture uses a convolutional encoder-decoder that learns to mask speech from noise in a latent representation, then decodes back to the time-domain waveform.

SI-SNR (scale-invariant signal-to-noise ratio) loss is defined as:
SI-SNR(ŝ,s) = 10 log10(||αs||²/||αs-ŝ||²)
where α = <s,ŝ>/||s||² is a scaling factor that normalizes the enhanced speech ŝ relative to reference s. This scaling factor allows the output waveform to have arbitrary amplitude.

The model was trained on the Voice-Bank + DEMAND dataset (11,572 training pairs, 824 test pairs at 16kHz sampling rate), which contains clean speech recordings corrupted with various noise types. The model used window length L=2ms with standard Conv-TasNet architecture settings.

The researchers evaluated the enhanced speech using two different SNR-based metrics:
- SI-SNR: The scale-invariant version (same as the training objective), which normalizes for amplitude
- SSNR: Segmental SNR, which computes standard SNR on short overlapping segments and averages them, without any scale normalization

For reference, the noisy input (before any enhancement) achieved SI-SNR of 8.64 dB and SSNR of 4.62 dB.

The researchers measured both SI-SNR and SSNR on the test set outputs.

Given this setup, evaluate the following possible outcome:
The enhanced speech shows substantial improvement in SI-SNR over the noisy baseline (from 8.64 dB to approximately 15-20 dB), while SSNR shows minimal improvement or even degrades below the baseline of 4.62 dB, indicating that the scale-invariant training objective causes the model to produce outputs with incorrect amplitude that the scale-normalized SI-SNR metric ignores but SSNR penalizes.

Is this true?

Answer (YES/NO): YES